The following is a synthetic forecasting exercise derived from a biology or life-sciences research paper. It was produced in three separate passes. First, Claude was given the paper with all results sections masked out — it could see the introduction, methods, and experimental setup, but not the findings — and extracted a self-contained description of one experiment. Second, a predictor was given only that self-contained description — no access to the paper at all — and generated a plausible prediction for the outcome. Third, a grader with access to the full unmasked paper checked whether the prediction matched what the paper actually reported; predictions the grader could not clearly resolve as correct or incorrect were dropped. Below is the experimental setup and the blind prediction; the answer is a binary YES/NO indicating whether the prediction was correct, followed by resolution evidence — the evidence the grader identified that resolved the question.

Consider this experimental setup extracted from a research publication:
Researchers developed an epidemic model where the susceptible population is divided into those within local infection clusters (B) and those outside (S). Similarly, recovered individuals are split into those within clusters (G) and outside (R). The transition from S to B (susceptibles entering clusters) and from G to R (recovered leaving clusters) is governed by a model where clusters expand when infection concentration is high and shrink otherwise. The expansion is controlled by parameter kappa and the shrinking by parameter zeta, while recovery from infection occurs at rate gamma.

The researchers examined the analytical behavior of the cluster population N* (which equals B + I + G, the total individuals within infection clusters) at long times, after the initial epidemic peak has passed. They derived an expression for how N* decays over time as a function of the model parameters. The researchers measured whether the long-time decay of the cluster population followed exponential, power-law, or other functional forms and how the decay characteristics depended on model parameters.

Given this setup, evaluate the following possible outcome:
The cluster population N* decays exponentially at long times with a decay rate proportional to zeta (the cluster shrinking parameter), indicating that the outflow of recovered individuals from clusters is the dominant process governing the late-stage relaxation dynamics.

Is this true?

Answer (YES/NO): NO